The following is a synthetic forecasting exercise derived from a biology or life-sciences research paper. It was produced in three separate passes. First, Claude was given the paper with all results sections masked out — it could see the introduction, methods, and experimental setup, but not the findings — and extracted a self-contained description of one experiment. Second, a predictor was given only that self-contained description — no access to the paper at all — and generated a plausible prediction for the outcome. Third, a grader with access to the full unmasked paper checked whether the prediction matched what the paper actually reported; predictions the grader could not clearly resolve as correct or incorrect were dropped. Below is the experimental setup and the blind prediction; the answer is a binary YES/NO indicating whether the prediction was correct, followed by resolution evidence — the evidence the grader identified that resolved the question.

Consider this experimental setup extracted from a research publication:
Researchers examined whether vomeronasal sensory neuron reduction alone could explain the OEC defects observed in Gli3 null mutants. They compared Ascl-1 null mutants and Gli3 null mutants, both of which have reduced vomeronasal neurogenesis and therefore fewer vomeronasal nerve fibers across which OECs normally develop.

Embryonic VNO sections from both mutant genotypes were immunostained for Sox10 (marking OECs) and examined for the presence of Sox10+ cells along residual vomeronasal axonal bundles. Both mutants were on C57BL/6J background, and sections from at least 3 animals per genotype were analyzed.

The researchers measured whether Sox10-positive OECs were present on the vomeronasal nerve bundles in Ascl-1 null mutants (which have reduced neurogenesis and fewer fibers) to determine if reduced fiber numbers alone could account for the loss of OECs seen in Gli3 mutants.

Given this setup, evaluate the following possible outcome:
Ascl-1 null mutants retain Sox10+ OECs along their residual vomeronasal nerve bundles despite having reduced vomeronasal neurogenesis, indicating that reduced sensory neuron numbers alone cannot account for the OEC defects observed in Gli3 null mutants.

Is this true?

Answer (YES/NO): YES